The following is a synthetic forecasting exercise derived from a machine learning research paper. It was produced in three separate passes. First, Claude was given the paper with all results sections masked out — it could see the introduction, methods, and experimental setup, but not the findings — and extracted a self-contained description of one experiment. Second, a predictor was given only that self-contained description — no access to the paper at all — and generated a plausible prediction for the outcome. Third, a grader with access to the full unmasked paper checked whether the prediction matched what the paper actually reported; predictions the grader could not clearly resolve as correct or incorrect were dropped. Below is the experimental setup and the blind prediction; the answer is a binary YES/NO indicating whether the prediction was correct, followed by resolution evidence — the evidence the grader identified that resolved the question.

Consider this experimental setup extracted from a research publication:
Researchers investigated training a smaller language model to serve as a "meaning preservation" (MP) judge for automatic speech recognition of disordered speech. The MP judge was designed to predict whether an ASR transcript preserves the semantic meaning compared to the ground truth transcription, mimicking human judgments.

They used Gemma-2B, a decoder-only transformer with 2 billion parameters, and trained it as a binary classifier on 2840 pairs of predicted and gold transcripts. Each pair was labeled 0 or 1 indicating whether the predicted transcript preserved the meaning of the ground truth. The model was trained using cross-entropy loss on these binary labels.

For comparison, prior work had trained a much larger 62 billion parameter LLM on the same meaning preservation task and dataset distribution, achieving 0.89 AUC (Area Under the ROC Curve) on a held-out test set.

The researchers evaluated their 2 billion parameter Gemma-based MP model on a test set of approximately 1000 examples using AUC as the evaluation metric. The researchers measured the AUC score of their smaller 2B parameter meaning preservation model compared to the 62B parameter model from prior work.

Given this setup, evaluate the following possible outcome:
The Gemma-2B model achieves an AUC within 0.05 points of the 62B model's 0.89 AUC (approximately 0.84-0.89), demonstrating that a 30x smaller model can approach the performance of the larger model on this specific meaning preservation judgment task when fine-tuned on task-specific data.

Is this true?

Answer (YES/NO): YES